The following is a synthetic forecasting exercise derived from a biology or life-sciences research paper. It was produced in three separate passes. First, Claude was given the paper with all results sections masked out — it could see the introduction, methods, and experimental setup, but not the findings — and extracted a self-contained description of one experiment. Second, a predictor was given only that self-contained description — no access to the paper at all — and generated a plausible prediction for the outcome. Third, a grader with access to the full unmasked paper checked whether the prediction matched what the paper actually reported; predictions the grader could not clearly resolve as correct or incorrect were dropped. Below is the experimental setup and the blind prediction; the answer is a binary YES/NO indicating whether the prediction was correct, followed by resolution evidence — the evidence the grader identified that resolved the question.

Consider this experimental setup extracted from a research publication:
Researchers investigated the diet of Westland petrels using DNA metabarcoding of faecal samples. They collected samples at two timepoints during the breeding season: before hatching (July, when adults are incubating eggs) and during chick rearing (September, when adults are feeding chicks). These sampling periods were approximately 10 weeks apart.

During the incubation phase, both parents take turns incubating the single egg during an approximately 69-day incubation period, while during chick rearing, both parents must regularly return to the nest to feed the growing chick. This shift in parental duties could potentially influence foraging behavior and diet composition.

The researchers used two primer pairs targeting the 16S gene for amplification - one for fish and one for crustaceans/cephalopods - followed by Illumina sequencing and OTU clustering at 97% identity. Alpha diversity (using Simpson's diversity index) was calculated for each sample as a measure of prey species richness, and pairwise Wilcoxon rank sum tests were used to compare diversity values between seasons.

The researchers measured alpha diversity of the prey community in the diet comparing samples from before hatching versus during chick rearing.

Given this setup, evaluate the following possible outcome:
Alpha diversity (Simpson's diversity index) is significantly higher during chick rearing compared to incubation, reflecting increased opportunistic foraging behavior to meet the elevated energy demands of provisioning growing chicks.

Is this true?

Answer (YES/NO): NO